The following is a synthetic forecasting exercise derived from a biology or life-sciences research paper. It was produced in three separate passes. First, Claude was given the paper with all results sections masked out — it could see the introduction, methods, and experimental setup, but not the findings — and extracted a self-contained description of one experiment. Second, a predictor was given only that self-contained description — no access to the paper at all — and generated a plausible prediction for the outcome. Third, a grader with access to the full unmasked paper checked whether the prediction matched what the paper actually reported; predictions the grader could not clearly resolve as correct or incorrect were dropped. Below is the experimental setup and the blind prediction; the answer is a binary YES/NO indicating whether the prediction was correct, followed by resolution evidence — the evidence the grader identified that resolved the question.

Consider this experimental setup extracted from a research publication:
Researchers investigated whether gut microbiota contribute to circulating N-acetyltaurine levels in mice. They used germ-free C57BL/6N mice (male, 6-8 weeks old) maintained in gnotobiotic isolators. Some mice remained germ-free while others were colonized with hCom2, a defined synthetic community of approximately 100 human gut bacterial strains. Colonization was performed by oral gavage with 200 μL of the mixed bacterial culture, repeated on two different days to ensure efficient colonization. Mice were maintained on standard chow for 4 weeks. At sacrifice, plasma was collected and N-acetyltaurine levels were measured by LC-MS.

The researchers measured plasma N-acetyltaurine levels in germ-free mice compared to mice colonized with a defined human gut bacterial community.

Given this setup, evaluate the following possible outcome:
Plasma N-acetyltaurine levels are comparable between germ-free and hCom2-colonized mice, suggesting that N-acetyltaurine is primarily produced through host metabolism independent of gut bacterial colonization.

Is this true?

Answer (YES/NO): NO